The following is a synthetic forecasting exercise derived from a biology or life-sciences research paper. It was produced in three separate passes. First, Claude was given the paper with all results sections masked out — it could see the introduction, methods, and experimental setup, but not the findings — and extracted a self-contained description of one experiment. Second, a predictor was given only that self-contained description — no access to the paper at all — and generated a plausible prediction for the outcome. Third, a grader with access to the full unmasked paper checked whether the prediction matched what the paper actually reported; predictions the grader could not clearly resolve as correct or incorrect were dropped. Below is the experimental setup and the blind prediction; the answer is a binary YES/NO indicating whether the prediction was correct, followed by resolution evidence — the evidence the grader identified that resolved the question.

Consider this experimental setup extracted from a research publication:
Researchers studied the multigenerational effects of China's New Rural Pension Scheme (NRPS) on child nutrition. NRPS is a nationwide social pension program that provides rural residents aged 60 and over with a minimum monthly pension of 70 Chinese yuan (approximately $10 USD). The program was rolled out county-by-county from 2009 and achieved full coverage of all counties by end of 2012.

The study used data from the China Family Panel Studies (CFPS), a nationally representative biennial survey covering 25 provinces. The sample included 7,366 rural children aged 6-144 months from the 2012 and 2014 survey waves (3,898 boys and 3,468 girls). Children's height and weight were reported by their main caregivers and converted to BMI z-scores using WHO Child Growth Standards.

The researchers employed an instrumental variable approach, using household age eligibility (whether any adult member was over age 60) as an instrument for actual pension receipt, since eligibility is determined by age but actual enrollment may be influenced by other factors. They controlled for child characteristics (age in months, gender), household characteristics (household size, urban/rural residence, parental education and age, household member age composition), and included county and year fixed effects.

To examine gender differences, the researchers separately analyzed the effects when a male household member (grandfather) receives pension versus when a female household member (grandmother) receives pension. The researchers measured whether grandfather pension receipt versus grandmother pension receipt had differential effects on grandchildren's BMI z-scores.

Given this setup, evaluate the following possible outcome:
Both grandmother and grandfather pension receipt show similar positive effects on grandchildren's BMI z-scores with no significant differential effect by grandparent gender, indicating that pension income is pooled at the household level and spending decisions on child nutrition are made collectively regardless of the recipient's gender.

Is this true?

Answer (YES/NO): NO